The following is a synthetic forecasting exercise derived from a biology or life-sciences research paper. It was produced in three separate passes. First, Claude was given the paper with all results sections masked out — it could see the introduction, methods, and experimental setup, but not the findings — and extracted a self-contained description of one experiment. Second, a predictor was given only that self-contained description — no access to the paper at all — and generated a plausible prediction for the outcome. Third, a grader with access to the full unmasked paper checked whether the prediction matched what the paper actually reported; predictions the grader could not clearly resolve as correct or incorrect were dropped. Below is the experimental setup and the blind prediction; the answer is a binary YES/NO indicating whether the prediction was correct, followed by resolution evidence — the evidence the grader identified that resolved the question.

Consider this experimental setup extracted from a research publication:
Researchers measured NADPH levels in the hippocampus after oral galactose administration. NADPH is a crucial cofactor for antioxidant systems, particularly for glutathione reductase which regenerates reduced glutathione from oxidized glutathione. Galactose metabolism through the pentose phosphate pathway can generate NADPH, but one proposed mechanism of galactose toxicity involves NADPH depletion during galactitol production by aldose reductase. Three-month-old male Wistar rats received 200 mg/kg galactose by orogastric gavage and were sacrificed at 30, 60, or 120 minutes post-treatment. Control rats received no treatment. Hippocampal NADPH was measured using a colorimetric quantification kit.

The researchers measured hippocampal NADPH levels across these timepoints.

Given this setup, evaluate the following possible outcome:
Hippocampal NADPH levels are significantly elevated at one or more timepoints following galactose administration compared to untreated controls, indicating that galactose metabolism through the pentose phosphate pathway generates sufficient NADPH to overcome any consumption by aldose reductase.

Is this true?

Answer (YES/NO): NO